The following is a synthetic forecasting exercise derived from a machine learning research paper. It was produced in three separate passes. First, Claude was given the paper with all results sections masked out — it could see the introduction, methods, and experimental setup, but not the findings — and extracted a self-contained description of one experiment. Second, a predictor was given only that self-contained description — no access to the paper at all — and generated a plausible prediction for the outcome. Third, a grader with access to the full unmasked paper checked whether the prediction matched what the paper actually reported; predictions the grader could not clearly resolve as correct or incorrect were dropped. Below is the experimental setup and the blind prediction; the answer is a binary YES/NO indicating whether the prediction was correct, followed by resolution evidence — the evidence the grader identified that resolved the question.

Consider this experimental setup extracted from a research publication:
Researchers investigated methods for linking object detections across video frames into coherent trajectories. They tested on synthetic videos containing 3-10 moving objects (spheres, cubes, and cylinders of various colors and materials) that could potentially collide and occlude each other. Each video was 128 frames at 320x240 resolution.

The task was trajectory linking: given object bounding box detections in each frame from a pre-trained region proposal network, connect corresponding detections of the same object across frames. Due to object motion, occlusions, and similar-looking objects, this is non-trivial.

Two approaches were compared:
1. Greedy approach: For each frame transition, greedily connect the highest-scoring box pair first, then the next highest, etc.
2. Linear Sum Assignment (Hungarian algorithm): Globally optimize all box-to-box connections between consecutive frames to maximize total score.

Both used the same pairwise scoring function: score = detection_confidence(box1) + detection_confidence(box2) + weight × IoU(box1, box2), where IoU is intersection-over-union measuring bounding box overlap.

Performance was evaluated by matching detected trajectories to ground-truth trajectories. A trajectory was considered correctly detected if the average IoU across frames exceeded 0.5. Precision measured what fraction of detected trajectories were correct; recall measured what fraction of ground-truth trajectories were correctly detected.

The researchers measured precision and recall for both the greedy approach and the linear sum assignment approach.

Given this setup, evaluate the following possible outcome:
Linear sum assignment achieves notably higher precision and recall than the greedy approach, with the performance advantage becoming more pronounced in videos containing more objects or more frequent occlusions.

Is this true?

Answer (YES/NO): NO